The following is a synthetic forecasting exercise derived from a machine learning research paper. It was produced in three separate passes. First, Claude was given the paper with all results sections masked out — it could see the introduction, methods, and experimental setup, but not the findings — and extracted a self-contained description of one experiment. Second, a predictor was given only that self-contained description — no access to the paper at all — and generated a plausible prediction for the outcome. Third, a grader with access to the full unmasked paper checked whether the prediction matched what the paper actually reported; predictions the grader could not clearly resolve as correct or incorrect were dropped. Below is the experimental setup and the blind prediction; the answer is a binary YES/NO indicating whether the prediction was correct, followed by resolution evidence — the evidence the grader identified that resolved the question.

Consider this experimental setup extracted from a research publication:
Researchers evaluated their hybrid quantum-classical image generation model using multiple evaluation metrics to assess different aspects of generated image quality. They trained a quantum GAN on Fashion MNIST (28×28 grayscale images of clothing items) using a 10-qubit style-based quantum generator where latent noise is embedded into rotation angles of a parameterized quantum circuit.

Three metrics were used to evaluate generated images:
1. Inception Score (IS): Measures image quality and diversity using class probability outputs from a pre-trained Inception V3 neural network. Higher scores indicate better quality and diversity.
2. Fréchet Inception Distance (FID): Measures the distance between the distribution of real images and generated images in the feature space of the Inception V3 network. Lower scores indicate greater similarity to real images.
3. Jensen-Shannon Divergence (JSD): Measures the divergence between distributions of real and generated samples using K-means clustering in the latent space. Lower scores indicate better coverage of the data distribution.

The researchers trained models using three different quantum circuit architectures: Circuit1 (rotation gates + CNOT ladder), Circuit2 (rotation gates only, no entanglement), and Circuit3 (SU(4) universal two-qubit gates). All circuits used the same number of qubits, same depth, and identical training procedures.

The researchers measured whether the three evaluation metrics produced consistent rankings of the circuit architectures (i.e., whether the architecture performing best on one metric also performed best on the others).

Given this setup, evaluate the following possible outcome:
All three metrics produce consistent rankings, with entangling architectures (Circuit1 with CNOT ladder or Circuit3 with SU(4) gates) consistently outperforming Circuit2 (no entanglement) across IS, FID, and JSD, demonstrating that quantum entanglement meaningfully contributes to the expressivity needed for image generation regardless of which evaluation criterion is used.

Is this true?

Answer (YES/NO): NO